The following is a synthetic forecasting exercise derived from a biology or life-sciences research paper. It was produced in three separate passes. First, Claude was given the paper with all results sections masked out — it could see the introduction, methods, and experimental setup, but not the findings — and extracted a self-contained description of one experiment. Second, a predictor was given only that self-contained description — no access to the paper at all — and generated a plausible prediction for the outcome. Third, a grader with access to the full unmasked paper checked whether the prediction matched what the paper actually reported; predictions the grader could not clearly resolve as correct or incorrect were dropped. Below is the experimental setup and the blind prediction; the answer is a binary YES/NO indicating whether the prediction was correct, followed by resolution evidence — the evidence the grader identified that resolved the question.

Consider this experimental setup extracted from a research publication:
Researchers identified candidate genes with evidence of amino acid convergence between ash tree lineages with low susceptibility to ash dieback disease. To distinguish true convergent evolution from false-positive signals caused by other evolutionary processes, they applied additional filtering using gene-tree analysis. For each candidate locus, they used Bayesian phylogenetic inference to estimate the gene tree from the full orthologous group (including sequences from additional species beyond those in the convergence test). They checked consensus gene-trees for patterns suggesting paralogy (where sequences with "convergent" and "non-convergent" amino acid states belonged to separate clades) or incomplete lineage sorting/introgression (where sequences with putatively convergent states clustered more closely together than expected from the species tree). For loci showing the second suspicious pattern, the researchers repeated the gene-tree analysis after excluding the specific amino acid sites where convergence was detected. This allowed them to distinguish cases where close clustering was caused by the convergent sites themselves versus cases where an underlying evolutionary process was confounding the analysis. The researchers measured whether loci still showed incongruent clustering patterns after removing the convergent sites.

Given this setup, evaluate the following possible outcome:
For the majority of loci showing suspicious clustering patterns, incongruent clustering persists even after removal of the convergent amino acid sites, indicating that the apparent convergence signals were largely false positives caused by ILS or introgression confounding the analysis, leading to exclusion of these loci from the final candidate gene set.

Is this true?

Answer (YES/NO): NO